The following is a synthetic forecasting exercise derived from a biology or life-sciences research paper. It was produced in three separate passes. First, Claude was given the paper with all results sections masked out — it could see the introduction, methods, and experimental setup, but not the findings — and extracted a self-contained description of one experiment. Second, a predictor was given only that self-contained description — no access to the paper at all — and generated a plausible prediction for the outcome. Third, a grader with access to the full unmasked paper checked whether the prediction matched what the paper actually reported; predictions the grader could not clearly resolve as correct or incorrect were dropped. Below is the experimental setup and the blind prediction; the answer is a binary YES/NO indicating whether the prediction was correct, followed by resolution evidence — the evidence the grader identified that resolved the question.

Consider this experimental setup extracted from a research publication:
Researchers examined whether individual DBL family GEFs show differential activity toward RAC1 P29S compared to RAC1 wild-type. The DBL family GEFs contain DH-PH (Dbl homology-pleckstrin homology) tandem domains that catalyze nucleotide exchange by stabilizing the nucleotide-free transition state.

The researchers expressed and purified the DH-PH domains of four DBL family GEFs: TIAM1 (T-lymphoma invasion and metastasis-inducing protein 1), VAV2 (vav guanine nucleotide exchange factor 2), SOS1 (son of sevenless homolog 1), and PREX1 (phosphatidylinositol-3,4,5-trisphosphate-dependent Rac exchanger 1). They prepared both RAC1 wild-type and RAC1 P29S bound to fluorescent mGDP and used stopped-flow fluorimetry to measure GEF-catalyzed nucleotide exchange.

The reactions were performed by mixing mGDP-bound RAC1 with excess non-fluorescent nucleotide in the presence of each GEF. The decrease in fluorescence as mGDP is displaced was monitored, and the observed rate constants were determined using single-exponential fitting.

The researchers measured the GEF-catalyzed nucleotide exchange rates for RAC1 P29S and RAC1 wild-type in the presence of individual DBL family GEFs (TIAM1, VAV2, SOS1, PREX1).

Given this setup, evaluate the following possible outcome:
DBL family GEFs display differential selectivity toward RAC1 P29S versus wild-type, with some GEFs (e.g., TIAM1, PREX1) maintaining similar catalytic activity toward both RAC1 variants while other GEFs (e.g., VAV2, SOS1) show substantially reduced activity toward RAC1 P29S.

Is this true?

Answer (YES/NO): NO